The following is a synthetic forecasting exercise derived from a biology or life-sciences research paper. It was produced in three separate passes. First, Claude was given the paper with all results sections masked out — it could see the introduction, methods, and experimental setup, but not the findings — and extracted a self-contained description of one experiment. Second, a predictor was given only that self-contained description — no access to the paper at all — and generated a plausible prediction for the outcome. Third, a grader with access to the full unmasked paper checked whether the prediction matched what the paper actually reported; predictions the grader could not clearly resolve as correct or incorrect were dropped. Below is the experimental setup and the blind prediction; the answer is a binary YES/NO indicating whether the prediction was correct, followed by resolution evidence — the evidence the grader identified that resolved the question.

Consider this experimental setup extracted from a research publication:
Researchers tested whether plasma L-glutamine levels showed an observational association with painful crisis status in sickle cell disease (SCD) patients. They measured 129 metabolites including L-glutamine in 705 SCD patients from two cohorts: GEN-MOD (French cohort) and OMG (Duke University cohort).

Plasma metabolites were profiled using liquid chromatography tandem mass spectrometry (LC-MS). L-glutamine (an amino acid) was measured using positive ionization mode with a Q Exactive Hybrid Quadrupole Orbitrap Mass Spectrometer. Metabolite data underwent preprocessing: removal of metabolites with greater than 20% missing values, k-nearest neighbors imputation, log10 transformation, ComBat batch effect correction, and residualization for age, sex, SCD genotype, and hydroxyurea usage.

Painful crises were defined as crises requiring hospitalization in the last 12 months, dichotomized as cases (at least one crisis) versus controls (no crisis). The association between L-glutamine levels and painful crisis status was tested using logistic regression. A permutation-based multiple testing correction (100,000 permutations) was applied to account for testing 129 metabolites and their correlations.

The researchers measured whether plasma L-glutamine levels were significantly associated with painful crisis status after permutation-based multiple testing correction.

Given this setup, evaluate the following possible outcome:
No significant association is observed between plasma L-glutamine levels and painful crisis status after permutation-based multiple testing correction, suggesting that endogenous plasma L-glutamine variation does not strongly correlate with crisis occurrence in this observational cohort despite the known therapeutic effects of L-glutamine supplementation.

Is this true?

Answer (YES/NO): YES